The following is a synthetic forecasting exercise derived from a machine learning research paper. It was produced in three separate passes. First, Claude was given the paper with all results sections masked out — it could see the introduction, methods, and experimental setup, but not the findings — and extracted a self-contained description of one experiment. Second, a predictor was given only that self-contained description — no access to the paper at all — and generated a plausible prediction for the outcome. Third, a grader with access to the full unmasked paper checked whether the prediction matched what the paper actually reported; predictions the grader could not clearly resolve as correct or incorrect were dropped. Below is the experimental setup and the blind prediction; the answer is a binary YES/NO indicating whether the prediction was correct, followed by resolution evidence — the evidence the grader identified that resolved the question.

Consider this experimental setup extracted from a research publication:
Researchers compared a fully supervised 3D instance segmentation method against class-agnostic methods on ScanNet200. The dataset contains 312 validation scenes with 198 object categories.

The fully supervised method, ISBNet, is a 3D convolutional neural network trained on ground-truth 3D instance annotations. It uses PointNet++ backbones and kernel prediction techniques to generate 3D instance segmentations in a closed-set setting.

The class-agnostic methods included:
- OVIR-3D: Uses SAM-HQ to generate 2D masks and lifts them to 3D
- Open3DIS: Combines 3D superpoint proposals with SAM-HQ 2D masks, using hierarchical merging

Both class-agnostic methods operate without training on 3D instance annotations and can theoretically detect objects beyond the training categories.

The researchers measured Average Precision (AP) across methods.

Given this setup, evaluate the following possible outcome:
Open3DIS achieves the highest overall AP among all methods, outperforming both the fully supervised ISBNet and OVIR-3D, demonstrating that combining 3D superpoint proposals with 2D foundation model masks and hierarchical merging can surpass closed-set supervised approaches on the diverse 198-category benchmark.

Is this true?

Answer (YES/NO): NO